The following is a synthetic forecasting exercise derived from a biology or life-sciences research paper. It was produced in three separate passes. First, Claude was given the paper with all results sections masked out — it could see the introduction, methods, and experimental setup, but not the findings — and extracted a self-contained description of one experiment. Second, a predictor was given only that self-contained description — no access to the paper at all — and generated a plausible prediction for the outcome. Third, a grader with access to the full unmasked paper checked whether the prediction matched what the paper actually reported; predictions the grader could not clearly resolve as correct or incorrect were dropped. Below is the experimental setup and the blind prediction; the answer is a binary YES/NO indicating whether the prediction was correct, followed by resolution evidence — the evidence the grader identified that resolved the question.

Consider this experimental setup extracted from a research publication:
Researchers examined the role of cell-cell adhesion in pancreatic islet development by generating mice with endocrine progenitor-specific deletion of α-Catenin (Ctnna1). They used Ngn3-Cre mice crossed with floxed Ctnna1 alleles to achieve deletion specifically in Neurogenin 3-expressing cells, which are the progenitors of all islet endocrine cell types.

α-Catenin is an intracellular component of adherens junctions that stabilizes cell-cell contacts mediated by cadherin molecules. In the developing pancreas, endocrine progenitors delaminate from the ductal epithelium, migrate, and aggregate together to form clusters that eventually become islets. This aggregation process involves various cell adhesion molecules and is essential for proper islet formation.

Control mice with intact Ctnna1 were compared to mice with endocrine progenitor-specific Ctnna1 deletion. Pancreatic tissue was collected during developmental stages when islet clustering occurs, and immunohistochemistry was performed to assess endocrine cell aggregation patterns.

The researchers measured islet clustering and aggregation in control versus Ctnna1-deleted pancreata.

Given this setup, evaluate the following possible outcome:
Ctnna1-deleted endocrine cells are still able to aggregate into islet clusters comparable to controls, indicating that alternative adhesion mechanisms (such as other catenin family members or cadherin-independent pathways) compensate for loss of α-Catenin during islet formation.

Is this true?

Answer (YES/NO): NO